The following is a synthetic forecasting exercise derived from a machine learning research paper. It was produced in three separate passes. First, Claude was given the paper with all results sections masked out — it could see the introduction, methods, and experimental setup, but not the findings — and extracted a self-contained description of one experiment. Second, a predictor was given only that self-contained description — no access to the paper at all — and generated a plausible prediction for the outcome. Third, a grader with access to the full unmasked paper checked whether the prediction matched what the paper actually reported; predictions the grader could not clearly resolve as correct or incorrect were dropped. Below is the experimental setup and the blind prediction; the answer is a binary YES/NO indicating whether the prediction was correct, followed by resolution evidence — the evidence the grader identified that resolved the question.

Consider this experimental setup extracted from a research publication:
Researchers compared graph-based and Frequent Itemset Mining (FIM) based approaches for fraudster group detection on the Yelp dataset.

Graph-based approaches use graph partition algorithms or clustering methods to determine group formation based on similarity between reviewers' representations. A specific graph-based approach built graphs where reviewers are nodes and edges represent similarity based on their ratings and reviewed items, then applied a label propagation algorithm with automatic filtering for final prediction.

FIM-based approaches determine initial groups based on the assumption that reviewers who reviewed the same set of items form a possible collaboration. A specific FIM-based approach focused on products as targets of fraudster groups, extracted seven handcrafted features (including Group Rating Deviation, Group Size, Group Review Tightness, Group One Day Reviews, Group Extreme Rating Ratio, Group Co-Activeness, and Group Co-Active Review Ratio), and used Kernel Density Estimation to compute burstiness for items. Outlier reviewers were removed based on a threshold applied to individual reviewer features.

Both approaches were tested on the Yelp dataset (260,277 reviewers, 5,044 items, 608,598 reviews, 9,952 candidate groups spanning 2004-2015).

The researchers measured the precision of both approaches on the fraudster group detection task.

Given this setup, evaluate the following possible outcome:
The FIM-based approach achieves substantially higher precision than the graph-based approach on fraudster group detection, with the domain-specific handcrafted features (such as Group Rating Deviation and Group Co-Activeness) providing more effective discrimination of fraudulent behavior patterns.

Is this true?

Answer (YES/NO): YES